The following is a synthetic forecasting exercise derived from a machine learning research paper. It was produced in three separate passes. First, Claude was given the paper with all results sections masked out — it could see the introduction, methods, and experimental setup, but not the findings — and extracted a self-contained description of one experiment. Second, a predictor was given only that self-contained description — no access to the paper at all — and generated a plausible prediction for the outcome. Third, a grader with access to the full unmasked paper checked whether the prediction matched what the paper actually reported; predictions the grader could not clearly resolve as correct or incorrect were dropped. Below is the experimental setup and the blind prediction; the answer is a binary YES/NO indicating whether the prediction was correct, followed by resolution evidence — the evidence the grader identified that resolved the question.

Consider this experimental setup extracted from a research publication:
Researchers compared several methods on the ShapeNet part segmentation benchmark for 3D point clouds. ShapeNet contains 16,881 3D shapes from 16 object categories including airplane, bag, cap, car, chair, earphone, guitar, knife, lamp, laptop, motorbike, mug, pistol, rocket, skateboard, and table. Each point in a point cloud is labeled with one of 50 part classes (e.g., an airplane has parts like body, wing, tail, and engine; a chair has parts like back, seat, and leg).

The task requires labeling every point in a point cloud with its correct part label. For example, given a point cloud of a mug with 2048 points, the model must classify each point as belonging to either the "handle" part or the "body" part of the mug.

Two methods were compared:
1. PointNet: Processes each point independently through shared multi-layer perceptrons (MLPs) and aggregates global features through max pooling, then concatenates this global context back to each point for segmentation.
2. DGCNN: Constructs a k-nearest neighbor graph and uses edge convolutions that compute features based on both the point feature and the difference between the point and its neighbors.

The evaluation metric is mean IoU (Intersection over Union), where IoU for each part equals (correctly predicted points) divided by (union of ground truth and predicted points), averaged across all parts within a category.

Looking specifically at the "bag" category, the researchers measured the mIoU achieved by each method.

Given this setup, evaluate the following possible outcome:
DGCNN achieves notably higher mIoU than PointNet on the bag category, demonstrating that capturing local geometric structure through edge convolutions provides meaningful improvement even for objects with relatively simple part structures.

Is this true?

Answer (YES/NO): YES